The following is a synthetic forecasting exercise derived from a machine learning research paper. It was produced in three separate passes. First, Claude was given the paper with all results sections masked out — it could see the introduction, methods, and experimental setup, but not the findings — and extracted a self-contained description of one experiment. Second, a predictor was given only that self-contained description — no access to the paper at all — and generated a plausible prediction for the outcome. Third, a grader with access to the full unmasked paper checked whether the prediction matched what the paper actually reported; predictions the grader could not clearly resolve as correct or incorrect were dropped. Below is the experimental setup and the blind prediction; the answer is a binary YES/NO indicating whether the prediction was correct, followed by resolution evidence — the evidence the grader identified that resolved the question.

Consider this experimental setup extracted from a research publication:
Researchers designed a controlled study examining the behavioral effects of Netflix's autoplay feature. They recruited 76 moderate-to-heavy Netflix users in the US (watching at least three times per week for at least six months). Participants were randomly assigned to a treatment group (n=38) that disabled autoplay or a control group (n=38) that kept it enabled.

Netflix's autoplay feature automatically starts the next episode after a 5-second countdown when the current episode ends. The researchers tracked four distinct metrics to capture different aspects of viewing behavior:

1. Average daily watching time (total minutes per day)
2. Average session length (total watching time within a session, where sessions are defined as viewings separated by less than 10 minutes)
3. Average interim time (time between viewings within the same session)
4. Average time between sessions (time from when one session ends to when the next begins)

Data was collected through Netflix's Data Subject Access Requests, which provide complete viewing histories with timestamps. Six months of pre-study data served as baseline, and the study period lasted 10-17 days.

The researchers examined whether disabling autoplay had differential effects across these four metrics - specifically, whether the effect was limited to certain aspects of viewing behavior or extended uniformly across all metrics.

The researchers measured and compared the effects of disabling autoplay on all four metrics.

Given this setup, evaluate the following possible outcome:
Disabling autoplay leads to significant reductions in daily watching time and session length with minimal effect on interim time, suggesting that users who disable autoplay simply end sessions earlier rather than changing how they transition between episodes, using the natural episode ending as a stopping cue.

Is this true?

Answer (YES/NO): NO